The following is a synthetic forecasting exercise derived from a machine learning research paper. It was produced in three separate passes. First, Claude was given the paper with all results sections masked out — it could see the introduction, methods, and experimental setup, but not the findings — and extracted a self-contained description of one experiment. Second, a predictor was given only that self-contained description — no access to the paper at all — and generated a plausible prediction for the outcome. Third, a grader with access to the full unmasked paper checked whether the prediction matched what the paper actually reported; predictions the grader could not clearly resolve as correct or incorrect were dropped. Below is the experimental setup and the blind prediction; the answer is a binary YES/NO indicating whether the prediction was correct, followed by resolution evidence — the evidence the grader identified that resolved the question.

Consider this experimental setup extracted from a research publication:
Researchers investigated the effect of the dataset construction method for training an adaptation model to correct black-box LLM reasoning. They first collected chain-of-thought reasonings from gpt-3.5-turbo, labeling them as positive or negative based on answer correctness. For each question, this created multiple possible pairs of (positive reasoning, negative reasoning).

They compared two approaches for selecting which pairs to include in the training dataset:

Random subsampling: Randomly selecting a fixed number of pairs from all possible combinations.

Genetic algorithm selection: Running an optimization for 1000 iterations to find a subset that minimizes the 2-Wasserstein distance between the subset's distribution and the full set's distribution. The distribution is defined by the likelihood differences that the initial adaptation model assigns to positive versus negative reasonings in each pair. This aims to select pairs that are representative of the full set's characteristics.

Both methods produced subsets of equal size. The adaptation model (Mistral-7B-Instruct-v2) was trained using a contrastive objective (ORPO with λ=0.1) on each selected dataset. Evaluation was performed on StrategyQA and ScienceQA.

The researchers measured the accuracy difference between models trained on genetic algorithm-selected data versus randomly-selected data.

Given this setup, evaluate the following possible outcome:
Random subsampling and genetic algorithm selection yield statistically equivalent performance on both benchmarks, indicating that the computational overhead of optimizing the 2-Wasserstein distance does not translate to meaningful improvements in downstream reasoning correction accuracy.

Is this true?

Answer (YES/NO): NO